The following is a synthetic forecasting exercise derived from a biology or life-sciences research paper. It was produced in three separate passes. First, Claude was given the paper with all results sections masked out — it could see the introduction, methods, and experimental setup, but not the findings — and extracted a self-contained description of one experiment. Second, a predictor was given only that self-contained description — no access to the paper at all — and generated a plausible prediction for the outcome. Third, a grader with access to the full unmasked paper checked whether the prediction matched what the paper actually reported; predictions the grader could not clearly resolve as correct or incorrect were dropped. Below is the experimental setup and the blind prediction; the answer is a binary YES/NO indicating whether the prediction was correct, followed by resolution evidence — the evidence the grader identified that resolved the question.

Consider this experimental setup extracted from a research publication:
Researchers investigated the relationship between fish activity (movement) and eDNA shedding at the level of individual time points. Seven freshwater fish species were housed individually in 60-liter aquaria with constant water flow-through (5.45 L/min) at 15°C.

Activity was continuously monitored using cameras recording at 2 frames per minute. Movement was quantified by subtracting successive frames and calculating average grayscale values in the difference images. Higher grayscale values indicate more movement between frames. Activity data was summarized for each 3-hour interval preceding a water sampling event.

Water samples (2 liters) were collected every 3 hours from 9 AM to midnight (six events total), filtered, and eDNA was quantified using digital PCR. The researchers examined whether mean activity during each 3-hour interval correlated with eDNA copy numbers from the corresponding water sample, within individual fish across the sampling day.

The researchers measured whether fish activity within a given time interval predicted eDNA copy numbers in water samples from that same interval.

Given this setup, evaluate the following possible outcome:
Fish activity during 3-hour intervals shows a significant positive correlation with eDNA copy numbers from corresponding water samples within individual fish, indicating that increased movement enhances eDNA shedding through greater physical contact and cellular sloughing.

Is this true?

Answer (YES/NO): YES